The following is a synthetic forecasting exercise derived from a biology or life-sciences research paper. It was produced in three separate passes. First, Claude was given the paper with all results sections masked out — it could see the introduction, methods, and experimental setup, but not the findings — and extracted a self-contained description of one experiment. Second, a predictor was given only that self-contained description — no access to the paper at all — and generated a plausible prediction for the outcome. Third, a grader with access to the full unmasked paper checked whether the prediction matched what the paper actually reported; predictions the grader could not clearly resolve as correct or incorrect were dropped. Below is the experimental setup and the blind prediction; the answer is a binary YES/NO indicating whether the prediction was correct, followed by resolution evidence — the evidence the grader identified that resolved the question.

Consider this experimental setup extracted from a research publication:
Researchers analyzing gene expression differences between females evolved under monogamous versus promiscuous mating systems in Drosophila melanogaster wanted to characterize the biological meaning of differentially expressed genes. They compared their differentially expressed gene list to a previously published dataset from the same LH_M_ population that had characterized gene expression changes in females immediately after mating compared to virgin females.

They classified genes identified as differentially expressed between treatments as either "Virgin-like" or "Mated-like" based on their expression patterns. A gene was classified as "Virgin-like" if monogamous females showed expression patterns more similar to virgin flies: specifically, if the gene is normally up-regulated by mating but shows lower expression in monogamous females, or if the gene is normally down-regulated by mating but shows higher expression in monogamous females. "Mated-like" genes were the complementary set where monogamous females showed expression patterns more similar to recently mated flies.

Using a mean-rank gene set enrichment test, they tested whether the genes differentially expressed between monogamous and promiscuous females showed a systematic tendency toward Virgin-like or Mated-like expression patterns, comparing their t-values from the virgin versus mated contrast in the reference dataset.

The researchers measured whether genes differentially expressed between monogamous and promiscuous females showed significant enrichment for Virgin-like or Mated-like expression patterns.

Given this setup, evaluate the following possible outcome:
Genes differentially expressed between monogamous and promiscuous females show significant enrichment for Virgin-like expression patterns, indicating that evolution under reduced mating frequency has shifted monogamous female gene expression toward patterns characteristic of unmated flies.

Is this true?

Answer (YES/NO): YES